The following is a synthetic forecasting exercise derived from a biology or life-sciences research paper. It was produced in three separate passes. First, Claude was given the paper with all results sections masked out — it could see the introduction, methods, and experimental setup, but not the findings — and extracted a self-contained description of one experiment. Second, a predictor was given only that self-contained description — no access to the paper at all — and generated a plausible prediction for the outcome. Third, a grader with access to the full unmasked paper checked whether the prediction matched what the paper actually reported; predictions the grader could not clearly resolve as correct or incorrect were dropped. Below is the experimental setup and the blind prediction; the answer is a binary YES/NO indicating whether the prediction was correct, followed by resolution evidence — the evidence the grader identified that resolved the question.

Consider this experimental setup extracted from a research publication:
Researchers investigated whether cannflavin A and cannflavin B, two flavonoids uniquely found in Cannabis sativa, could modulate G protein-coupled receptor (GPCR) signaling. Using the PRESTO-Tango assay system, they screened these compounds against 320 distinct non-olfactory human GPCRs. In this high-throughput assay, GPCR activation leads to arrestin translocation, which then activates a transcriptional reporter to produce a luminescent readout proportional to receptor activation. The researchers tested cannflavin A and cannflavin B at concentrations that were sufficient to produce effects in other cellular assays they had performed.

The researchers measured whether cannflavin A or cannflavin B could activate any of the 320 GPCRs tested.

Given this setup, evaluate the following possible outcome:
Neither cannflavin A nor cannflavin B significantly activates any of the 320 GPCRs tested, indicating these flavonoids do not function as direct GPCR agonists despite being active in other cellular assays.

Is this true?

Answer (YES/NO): YES